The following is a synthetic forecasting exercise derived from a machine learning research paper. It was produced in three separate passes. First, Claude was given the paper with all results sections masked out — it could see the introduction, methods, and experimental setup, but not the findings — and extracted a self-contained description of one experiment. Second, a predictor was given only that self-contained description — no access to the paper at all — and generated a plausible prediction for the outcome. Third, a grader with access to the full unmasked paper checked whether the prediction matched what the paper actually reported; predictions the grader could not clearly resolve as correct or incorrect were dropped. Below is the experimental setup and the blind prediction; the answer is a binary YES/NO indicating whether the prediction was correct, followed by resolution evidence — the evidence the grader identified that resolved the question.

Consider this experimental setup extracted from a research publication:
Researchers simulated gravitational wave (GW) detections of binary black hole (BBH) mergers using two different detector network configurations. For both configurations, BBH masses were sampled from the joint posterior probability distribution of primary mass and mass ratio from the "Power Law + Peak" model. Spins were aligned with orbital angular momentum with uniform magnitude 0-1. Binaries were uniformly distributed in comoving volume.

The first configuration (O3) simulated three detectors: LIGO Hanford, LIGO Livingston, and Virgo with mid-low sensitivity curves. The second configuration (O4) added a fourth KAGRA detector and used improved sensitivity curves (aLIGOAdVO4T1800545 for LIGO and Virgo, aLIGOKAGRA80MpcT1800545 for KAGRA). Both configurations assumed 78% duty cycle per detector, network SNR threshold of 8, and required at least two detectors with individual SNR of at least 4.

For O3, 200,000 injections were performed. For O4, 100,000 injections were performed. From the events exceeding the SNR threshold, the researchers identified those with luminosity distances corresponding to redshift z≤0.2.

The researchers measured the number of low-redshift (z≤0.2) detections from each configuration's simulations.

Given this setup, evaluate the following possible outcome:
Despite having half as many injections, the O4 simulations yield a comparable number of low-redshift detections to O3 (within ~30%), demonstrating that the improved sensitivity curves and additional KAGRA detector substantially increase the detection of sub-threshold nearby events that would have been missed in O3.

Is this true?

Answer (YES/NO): YES